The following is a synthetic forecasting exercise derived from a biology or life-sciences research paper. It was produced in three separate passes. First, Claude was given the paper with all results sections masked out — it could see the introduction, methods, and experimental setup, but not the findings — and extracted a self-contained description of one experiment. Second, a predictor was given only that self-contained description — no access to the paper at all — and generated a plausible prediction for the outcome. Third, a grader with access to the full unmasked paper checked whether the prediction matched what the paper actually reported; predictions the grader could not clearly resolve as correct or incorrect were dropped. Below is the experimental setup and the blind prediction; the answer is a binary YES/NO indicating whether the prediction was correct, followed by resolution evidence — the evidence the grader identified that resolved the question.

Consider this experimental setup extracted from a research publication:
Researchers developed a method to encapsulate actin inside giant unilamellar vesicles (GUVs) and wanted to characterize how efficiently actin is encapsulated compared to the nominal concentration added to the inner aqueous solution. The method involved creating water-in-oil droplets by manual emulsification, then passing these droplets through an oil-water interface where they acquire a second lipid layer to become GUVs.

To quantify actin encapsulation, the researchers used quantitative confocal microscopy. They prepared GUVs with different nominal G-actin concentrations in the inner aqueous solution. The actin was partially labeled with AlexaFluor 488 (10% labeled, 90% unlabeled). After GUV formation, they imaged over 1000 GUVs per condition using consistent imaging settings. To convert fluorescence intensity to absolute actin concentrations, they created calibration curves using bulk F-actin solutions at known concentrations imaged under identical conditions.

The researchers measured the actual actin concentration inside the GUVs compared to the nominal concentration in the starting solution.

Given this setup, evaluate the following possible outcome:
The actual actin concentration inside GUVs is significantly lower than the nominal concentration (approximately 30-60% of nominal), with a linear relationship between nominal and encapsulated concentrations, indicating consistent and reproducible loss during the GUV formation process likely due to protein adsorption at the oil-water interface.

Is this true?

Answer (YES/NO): NO